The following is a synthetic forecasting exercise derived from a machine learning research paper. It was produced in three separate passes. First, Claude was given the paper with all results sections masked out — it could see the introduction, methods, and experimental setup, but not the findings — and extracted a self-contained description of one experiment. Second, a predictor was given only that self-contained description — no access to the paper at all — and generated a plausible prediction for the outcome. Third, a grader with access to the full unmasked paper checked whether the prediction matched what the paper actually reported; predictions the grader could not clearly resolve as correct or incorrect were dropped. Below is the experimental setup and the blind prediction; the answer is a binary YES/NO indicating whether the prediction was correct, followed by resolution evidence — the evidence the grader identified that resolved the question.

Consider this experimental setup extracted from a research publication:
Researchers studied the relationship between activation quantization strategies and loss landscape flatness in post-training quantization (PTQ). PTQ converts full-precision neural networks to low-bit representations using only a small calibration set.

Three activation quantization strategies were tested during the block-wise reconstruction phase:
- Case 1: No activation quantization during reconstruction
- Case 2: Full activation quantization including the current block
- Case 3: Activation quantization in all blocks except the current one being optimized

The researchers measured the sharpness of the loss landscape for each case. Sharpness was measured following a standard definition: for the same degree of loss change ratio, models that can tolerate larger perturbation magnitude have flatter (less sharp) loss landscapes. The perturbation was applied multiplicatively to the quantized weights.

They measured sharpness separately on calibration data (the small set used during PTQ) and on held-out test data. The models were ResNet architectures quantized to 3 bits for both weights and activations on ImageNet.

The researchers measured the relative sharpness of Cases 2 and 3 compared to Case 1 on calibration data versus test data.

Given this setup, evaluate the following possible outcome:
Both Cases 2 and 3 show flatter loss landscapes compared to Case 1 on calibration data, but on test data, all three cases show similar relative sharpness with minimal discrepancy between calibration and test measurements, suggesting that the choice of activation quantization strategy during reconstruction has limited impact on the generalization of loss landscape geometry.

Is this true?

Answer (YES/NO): NO